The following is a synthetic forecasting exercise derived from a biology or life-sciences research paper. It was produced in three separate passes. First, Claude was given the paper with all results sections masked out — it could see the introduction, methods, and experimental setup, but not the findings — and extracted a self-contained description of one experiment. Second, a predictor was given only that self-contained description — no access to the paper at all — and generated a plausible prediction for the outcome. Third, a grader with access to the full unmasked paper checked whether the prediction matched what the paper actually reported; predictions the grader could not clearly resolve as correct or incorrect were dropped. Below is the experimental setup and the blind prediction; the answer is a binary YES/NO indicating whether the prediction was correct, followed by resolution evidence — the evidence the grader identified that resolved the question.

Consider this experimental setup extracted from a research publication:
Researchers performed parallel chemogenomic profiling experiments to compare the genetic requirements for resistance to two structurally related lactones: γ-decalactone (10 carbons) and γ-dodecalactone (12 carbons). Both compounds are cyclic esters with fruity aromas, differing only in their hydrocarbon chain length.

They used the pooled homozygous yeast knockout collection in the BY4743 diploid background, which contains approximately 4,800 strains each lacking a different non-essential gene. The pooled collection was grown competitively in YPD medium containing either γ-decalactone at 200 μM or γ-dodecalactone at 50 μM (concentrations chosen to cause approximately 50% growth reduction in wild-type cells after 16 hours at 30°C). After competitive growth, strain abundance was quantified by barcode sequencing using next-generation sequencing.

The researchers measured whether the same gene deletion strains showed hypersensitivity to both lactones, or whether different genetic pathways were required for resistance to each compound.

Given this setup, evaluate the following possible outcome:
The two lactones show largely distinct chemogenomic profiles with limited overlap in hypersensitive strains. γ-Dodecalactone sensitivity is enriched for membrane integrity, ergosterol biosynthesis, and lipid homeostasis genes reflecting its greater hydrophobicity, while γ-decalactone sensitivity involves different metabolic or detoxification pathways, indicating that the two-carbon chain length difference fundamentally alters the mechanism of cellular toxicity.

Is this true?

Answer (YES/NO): NO